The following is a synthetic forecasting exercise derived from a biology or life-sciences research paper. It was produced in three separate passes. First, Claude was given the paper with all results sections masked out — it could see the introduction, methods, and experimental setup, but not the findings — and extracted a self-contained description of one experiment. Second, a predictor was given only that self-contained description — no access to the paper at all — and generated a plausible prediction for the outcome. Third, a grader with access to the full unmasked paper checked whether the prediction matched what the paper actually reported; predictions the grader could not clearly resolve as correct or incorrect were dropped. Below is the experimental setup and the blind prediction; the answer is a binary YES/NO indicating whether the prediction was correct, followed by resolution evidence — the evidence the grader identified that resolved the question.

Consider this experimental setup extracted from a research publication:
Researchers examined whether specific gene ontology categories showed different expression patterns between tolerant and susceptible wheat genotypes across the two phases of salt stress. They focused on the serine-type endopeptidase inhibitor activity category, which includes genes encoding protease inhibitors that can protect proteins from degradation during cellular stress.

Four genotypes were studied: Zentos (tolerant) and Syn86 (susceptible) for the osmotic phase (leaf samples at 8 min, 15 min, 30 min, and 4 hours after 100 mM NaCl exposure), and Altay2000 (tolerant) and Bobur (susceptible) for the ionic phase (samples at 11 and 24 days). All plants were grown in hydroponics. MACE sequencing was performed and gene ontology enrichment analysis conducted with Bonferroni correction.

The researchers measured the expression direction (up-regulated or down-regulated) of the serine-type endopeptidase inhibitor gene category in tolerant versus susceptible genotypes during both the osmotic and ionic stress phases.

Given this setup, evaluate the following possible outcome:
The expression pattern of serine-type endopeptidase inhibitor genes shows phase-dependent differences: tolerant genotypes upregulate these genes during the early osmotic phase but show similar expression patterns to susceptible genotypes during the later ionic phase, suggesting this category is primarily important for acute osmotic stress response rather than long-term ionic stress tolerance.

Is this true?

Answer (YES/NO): NO